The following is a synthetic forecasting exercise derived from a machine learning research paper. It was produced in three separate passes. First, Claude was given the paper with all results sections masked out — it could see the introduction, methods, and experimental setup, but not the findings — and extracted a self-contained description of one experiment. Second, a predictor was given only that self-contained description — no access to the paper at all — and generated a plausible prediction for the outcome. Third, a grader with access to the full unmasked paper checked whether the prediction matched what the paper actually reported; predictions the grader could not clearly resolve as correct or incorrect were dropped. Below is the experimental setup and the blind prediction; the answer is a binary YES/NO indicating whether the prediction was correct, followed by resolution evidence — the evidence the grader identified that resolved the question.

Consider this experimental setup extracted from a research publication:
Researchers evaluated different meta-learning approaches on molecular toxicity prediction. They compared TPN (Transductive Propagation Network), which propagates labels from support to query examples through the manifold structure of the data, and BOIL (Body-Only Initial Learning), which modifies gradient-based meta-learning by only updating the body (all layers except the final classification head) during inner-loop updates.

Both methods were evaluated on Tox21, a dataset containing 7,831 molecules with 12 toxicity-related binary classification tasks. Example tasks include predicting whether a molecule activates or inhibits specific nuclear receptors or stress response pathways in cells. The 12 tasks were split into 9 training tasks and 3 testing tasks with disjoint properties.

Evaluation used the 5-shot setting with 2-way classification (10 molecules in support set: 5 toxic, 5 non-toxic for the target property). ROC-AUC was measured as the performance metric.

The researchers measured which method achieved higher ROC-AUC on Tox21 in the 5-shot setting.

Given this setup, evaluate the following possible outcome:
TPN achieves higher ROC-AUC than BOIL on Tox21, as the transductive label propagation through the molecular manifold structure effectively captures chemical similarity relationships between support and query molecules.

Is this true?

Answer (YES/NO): NO